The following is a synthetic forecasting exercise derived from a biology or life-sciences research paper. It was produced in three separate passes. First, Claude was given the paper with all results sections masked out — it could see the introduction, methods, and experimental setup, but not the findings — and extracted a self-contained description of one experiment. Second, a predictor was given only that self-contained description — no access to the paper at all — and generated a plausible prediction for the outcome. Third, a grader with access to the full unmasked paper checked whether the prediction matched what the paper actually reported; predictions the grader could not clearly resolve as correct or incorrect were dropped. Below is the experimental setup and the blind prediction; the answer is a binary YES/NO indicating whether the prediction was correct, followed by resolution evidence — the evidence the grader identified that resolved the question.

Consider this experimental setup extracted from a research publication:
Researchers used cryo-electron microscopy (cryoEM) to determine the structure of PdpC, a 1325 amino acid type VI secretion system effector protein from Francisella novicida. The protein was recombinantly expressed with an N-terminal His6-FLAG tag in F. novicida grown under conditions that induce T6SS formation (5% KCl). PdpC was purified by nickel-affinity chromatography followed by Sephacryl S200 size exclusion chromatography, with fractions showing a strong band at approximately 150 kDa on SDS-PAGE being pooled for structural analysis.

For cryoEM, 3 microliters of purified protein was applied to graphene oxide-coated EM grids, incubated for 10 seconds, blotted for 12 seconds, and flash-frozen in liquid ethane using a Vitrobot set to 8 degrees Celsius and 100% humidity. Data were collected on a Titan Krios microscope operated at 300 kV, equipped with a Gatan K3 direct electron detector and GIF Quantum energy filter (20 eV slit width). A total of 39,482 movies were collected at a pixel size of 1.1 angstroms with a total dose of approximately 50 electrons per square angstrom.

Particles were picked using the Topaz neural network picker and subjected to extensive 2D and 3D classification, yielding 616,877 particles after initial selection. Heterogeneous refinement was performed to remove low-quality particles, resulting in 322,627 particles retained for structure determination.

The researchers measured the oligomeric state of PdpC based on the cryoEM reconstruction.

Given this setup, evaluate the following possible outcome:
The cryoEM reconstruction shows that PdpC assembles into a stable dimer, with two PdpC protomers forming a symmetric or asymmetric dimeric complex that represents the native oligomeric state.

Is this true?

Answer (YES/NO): NO